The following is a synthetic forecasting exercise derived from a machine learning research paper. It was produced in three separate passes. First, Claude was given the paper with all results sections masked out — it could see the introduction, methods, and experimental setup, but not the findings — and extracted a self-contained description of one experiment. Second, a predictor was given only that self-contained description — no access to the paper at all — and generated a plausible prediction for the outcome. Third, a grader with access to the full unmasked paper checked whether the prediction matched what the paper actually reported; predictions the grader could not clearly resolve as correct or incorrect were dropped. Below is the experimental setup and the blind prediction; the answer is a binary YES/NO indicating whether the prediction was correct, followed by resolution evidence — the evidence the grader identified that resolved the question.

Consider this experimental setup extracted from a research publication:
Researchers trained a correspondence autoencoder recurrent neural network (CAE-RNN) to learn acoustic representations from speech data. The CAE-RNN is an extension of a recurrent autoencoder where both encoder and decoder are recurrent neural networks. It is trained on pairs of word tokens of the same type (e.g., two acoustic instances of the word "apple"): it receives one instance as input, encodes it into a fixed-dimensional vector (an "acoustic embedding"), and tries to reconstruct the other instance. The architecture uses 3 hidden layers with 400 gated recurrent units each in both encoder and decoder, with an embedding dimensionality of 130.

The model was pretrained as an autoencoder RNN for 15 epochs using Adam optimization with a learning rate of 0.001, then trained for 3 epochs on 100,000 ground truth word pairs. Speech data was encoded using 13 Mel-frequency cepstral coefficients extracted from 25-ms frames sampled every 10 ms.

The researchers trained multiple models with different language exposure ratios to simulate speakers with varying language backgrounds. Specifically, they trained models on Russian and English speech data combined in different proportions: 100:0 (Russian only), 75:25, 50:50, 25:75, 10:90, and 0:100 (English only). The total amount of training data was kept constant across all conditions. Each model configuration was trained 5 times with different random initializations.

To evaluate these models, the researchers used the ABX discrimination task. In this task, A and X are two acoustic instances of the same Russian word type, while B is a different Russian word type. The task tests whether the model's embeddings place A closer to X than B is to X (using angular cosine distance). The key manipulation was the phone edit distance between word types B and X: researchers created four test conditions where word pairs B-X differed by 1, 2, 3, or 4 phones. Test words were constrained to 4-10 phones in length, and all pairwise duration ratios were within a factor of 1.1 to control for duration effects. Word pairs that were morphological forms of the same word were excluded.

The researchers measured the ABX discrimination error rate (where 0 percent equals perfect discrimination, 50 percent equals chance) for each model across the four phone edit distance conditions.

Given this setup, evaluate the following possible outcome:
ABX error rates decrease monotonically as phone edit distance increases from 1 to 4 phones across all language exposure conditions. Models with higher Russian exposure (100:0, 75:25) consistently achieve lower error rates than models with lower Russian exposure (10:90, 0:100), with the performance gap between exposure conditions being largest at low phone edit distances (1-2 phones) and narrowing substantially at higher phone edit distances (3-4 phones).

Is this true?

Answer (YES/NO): YES